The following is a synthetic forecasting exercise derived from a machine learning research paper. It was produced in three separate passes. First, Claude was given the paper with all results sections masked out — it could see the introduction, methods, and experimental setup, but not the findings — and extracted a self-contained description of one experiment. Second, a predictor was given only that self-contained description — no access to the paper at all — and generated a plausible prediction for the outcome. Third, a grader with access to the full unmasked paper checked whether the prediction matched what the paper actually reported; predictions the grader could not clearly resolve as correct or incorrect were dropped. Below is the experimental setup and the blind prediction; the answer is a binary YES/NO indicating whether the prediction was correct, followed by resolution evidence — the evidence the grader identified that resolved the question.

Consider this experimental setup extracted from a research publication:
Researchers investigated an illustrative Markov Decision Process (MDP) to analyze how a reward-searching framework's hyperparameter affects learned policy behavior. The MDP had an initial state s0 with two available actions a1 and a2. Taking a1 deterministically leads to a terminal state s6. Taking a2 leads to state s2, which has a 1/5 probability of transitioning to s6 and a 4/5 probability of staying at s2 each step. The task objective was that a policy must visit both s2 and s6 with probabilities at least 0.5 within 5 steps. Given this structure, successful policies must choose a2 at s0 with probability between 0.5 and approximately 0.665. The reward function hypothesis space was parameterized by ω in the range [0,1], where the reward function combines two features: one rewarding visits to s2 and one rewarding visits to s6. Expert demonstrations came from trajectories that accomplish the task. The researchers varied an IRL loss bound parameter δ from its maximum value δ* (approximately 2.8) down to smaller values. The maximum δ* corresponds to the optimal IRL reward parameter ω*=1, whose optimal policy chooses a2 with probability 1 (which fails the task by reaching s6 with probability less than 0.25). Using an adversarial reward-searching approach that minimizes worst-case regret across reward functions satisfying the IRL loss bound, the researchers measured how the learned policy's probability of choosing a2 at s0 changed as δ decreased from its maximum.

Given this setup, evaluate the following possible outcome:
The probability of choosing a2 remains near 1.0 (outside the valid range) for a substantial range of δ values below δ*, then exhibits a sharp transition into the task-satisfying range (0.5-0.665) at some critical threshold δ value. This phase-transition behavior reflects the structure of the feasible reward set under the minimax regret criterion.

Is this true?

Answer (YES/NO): NO